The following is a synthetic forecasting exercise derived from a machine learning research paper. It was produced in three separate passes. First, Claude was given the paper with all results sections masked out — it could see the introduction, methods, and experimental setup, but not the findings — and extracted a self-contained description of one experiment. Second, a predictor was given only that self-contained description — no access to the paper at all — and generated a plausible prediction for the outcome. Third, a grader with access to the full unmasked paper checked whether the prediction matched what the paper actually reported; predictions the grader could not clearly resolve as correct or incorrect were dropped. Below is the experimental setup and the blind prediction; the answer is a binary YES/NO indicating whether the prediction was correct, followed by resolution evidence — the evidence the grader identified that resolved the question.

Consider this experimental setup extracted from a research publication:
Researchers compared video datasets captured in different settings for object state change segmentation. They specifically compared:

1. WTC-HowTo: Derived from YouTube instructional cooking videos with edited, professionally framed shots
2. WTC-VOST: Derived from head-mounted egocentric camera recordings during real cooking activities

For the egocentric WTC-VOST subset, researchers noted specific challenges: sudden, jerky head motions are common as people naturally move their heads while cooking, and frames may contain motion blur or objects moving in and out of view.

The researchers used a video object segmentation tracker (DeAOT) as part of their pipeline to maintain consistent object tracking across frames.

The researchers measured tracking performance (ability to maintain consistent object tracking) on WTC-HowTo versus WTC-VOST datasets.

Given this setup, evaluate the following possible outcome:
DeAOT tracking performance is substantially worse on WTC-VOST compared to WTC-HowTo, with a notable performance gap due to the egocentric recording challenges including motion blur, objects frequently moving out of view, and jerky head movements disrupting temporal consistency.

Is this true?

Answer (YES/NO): YES